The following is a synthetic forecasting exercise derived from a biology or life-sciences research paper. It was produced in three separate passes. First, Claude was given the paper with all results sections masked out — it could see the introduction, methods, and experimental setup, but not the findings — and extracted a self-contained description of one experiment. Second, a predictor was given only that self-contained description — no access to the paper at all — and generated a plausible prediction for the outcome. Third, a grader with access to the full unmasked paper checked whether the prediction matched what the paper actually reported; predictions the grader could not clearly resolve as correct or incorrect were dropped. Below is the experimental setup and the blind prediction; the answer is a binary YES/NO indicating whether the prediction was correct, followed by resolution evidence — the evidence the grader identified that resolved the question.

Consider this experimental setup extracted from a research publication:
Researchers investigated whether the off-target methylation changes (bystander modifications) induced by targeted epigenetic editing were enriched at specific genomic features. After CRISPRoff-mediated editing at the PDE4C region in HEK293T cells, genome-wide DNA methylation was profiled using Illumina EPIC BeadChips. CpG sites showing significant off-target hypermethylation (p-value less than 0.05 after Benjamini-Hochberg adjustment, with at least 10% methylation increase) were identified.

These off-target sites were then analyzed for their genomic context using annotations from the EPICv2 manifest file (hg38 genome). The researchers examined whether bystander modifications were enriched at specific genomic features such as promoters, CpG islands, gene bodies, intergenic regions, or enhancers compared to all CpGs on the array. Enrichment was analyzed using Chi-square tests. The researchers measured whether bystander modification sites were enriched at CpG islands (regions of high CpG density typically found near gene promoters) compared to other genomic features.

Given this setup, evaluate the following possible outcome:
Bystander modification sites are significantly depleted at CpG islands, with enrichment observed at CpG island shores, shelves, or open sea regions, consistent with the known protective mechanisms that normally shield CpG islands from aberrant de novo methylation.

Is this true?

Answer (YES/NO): NO